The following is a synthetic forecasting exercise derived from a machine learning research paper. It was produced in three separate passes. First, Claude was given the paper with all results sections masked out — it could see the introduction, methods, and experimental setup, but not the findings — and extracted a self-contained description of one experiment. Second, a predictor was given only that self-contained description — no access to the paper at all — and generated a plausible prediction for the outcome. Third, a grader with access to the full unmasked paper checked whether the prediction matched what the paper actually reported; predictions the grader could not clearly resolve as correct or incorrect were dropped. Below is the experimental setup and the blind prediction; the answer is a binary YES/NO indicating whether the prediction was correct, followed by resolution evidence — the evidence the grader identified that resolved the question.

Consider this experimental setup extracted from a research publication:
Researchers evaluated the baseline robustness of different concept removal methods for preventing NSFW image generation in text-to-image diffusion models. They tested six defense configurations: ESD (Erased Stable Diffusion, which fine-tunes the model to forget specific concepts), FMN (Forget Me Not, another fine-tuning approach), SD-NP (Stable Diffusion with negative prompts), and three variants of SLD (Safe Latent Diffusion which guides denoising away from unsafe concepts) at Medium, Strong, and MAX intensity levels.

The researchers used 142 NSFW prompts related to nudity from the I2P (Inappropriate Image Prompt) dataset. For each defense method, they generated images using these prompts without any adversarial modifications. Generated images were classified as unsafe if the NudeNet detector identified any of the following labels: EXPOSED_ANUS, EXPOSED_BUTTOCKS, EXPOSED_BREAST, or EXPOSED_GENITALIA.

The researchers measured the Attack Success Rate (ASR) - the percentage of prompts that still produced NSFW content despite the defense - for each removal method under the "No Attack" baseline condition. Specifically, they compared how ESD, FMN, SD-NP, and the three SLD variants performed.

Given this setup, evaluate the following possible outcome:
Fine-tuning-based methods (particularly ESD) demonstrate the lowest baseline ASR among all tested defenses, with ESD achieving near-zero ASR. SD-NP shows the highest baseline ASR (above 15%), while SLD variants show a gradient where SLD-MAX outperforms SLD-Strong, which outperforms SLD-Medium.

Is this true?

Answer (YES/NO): NO